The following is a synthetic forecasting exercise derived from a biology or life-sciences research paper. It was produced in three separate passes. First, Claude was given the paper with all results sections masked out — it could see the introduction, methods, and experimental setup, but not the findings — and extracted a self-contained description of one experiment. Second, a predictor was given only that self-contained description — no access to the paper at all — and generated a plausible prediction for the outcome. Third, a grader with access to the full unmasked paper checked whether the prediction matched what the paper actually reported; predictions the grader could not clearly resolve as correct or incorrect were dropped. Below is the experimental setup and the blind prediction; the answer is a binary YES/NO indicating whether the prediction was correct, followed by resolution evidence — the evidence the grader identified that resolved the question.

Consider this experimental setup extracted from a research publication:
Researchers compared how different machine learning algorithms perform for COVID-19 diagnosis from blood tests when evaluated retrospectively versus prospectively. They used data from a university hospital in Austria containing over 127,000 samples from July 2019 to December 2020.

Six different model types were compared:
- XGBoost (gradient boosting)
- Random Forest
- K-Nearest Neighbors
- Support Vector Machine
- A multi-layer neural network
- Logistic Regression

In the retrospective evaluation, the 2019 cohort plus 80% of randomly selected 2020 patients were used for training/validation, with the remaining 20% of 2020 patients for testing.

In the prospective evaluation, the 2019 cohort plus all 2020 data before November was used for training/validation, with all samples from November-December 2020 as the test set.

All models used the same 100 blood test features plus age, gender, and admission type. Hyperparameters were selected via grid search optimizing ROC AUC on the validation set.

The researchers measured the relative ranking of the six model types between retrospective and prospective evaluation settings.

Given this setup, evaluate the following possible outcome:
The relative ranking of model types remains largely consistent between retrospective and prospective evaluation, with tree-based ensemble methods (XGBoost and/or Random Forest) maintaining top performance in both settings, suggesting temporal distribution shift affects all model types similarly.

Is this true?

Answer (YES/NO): YES